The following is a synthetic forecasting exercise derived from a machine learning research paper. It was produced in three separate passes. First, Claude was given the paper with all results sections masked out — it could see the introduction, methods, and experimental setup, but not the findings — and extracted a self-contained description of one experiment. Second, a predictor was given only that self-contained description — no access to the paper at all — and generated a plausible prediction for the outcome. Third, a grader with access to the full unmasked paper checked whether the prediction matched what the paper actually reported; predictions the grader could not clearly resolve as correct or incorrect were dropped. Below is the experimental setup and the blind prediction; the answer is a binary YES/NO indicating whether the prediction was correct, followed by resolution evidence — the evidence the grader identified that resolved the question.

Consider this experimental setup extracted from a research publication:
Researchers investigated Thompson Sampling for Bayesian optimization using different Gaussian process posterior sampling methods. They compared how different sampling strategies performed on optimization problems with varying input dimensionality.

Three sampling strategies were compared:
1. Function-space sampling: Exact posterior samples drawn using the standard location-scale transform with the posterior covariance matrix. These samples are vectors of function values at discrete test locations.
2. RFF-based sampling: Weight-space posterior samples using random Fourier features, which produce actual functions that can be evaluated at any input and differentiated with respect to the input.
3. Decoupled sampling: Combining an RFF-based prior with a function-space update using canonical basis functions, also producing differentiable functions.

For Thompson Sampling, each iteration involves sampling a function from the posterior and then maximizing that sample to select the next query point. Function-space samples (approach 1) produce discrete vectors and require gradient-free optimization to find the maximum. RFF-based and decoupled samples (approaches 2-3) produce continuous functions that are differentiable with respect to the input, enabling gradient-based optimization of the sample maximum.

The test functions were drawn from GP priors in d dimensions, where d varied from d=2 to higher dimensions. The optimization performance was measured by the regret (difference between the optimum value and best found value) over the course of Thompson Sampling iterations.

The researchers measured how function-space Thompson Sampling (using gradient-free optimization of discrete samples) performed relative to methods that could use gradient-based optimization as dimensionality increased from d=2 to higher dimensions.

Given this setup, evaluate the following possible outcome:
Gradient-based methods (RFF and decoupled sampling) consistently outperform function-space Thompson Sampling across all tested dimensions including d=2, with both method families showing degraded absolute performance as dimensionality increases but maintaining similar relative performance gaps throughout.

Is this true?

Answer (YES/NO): NO